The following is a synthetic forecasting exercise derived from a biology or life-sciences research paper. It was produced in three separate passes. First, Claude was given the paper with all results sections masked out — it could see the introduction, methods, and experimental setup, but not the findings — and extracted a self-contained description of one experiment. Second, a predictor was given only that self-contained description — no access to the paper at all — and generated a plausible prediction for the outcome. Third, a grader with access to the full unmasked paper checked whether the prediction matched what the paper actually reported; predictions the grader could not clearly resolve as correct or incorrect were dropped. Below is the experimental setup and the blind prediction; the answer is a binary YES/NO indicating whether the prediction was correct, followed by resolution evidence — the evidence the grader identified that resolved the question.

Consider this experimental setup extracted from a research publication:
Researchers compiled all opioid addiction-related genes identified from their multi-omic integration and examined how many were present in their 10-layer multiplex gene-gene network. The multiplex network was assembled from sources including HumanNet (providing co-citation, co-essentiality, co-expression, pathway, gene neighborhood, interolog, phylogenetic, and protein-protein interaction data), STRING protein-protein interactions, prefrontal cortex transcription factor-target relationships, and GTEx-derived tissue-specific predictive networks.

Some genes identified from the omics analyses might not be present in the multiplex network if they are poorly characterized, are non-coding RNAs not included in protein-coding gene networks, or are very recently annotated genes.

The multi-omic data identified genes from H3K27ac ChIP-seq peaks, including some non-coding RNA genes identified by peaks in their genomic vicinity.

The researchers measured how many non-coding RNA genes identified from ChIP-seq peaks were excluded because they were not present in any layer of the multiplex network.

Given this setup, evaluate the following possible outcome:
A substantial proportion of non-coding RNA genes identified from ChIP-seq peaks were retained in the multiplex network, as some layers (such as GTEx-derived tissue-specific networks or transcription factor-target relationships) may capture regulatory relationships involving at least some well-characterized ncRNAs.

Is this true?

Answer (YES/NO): NO